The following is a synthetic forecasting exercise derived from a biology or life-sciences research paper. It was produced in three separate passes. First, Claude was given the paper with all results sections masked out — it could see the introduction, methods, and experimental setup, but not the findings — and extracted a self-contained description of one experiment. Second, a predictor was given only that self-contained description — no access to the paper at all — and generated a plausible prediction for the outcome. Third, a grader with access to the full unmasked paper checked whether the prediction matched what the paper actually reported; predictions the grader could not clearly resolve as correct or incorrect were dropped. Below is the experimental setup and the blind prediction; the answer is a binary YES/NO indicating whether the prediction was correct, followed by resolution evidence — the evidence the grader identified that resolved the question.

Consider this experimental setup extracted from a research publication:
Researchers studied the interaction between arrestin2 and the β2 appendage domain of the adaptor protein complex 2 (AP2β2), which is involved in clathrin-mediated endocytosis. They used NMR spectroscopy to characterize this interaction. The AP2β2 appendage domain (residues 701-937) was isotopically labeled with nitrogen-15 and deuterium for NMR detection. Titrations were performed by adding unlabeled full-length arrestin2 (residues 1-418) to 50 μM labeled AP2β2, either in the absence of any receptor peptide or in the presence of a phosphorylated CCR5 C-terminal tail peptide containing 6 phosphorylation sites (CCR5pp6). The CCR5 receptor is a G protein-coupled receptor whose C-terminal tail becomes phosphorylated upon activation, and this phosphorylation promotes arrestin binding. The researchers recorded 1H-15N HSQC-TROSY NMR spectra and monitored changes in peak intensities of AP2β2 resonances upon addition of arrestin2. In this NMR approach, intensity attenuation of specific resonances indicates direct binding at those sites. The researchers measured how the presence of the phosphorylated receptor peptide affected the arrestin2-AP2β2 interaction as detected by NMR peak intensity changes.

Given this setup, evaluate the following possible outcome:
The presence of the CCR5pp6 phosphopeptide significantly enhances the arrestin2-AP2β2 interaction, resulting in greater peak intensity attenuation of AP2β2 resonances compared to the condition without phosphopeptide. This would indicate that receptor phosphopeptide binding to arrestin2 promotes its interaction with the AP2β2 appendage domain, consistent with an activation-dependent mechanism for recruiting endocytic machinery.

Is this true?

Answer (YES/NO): YES